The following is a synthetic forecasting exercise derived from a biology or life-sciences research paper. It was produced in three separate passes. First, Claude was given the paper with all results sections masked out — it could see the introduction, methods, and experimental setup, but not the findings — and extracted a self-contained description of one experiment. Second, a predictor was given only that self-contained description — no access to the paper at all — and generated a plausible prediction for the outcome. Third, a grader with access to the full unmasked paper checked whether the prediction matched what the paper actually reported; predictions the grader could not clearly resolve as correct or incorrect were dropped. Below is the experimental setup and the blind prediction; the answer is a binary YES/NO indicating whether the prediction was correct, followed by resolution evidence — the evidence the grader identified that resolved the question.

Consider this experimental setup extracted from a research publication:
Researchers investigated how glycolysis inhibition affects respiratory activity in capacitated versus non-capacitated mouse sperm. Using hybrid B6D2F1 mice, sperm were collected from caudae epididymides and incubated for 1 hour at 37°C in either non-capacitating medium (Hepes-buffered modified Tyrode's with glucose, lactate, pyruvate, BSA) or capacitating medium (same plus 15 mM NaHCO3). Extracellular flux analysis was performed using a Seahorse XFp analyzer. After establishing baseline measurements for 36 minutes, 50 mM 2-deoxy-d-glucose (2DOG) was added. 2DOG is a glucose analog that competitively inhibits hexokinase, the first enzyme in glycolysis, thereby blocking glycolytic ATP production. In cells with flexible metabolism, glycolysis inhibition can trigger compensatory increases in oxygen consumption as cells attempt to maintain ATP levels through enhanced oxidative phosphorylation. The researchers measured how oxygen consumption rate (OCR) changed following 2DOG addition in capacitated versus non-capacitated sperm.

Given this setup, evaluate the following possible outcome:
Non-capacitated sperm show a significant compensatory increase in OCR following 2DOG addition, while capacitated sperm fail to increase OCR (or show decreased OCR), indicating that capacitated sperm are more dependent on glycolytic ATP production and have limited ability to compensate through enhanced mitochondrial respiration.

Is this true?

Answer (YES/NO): NO